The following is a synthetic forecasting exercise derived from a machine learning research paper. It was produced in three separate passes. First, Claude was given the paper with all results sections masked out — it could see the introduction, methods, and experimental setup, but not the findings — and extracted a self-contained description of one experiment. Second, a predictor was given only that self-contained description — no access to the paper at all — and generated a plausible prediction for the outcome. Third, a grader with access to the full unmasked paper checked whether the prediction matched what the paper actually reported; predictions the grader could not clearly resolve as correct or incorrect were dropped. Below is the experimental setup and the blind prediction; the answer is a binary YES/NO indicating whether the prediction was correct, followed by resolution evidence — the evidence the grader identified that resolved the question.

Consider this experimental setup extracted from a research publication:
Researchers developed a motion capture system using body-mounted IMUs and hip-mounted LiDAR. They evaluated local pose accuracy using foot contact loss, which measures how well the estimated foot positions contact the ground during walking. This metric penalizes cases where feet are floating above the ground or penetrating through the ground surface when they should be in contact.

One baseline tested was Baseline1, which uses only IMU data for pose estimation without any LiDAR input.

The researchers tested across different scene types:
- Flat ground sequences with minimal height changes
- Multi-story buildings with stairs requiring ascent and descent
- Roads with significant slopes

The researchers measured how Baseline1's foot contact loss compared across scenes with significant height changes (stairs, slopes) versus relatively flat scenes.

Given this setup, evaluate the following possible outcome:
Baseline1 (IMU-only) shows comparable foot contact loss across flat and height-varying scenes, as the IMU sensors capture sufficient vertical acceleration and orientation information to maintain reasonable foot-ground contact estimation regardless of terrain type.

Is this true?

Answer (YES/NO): NO